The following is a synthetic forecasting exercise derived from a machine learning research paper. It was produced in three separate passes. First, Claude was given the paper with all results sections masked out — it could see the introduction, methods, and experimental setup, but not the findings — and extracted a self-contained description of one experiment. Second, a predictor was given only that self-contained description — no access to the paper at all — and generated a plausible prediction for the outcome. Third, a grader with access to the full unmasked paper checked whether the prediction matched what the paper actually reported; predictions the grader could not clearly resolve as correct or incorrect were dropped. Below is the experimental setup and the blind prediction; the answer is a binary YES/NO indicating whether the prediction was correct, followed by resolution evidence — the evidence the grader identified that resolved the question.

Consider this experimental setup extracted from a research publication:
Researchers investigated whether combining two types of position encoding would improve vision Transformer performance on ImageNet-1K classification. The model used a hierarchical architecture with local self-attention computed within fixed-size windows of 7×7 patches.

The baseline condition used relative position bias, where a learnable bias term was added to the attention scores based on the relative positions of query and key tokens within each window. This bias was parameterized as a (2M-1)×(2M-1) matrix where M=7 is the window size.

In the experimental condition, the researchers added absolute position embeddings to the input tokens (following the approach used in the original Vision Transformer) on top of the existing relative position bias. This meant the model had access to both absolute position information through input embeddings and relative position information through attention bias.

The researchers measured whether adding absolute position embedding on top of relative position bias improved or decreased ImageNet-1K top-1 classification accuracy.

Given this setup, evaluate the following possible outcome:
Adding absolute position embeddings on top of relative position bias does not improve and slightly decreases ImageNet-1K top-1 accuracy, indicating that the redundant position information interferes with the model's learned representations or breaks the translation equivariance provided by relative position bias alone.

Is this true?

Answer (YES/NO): NO